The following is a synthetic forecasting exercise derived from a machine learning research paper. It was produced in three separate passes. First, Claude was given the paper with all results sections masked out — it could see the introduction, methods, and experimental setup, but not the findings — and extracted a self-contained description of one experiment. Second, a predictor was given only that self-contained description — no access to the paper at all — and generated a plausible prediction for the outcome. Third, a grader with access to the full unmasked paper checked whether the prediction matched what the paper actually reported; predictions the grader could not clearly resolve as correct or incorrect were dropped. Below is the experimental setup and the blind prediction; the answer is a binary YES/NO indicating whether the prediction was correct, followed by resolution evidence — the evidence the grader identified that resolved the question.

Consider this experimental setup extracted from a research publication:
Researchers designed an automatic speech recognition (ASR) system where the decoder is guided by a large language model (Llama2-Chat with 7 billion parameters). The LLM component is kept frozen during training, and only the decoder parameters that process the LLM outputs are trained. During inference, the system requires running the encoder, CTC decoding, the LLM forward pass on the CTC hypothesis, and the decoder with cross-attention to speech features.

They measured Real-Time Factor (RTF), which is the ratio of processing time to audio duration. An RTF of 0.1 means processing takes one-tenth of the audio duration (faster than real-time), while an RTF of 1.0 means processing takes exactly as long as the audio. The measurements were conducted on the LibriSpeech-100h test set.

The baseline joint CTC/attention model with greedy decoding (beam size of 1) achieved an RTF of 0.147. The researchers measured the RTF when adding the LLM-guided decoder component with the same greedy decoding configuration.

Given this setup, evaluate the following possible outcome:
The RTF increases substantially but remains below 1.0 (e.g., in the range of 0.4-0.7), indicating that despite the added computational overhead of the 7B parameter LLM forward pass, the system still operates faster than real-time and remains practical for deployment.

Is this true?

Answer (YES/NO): NO